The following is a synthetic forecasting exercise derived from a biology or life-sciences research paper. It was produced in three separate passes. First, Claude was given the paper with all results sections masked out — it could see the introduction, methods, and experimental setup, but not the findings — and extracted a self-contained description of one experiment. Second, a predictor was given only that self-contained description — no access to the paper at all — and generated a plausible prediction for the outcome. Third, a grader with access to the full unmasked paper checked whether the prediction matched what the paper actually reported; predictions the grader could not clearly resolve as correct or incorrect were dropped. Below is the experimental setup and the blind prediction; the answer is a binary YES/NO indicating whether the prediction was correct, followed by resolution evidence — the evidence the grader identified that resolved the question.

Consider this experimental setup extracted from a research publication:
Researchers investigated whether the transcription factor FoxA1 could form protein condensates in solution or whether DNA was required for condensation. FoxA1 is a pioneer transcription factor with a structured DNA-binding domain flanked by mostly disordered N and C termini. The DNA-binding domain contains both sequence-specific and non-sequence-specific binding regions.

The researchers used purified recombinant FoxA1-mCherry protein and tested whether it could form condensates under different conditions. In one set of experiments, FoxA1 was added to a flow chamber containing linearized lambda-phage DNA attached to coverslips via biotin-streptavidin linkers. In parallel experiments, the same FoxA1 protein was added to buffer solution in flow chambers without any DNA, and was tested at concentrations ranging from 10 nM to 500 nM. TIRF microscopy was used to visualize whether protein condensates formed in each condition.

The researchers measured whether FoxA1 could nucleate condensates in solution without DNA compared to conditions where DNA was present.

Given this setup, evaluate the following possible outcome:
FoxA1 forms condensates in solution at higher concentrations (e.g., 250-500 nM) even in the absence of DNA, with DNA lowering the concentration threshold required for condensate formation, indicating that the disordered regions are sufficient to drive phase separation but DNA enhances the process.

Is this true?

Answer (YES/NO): NO